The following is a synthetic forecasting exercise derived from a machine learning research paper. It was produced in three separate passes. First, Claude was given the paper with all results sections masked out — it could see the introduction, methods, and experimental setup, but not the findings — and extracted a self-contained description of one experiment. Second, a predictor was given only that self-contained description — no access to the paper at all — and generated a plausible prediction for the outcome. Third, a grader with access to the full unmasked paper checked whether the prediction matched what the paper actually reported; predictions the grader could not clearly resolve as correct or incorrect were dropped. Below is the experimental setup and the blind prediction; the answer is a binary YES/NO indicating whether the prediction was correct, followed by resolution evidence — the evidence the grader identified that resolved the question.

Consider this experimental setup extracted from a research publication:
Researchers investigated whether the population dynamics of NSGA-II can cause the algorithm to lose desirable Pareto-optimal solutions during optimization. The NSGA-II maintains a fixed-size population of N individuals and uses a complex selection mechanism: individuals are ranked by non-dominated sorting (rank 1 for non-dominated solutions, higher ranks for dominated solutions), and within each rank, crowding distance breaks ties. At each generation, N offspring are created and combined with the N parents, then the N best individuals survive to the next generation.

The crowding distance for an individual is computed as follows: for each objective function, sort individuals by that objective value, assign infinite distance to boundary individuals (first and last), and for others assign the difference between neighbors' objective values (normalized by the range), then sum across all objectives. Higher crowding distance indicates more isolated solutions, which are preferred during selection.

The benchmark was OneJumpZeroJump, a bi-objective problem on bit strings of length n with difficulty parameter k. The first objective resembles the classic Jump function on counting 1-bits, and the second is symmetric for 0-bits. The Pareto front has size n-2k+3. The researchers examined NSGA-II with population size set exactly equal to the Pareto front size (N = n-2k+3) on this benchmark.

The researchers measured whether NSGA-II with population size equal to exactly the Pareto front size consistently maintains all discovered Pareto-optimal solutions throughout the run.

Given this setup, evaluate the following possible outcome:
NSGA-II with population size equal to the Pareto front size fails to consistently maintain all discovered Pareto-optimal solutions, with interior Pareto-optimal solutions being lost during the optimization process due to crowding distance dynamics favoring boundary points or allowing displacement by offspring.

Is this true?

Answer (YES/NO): YES